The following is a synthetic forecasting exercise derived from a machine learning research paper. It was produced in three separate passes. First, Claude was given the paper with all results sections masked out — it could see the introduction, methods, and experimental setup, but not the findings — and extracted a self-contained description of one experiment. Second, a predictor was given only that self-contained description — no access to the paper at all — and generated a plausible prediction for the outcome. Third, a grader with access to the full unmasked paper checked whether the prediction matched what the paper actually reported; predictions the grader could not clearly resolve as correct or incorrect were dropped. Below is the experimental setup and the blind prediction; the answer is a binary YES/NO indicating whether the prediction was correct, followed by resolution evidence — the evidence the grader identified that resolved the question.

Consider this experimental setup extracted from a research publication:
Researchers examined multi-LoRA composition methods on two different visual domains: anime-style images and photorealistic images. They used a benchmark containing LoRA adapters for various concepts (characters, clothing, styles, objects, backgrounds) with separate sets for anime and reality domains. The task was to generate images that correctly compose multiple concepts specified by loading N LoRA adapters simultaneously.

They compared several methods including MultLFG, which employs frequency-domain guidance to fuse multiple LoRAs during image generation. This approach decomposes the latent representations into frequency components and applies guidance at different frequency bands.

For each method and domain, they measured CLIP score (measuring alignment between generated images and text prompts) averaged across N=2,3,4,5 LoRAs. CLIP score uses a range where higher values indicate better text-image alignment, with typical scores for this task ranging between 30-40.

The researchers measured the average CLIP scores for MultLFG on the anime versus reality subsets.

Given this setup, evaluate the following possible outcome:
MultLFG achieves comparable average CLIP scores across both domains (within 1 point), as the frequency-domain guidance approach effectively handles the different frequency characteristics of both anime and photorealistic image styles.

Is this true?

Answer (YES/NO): YES